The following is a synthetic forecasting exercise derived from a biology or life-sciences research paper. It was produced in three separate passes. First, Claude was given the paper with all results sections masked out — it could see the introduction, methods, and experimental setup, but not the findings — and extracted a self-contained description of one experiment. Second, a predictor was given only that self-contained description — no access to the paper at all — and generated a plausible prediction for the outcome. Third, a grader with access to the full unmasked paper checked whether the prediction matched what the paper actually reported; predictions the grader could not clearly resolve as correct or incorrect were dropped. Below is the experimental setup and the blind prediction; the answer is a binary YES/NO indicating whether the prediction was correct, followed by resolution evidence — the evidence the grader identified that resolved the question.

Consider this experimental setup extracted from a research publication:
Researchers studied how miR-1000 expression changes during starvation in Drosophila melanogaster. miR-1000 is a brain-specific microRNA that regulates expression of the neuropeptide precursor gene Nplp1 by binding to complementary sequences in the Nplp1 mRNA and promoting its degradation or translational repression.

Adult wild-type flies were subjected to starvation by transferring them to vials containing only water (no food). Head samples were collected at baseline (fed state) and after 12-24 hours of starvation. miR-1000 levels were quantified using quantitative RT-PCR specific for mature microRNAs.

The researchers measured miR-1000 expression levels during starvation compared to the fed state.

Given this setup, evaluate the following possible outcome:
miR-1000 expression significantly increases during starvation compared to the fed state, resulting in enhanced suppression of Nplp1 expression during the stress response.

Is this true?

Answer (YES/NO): NO